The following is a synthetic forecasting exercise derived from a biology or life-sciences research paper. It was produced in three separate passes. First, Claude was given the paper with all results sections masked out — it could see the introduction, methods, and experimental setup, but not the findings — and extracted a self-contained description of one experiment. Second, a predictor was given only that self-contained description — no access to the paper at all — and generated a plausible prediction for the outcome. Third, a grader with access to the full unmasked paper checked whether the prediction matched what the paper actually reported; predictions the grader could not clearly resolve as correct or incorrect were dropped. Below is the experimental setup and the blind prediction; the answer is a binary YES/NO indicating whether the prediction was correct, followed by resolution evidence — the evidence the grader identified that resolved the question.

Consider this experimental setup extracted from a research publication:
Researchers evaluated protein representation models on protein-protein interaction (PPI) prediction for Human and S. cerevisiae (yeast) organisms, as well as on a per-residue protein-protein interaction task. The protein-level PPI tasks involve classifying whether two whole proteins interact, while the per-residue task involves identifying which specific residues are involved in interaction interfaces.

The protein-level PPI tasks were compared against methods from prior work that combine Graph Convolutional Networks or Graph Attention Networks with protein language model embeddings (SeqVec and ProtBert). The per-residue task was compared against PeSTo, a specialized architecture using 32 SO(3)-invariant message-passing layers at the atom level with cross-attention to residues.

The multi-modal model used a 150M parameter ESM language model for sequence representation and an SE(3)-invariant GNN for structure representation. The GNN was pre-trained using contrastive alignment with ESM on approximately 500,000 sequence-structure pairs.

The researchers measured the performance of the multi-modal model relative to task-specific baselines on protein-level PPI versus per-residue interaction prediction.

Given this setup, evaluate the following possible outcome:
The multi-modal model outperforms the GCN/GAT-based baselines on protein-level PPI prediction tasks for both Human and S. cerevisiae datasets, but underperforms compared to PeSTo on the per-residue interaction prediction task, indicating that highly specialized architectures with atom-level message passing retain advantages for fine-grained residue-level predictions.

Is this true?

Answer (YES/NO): NO